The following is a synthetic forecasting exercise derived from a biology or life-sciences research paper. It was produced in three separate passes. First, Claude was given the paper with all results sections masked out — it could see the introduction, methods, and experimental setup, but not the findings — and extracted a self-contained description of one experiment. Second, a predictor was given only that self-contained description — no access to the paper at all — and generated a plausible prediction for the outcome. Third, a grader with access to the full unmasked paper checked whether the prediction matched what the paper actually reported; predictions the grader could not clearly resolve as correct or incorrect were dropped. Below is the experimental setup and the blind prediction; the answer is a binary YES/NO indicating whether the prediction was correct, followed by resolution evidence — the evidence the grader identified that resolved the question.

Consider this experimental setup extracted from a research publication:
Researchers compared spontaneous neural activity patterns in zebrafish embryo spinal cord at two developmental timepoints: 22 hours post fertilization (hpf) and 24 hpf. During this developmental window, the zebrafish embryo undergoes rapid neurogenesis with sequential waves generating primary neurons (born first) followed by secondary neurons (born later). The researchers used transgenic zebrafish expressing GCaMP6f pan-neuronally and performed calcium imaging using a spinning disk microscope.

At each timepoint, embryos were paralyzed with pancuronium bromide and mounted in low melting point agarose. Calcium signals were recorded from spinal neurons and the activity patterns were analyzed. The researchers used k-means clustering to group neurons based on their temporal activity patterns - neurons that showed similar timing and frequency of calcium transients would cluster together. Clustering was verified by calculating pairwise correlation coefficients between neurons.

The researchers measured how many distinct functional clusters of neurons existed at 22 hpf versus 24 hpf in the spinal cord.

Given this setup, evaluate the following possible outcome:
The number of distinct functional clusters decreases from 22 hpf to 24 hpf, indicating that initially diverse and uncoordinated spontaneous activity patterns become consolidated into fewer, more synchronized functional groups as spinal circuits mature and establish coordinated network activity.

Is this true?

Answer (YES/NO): NO